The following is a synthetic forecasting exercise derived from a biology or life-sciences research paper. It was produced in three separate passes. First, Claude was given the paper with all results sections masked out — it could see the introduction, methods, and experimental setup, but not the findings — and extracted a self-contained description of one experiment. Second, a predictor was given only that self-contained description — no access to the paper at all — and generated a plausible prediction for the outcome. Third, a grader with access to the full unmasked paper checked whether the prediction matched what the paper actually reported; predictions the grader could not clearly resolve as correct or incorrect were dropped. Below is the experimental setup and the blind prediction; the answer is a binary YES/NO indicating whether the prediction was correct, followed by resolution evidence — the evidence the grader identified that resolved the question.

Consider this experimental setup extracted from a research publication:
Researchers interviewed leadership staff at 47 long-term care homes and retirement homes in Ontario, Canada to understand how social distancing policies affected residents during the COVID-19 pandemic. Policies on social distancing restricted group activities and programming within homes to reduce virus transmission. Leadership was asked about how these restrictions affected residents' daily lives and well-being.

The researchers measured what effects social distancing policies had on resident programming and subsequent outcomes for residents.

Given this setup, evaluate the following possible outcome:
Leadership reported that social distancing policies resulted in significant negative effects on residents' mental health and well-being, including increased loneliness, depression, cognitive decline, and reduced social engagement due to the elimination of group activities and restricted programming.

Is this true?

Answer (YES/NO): NO